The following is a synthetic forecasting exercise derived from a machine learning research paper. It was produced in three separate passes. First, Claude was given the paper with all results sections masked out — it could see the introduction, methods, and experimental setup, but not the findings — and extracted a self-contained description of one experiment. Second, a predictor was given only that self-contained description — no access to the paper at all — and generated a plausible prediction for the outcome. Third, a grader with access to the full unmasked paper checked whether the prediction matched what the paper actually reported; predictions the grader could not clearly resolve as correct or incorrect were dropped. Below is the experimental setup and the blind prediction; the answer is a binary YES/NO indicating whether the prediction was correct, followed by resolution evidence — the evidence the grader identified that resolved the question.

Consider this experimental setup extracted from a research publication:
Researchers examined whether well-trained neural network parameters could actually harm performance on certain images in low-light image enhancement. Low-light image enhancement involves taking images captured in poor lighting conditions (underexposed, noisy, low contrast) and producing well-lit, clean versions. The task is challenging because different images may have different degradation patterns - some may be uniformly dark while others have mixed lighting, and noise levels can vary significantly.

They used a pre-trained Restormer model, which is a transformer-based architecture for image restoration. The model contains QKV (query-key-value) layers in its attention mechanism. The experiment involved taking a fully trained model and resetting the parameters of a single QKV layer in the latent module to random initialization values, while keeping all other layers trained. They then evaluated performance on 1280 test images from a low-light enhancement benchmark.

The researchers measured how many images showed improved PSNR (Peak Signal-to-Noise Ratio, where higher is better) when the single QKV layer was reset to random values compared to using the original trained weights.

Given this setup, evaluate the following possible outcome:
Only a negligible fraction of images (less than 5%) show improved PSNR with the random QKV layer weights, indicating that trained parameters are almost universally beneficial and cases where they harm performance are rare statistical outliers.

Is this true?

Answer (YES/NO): NO